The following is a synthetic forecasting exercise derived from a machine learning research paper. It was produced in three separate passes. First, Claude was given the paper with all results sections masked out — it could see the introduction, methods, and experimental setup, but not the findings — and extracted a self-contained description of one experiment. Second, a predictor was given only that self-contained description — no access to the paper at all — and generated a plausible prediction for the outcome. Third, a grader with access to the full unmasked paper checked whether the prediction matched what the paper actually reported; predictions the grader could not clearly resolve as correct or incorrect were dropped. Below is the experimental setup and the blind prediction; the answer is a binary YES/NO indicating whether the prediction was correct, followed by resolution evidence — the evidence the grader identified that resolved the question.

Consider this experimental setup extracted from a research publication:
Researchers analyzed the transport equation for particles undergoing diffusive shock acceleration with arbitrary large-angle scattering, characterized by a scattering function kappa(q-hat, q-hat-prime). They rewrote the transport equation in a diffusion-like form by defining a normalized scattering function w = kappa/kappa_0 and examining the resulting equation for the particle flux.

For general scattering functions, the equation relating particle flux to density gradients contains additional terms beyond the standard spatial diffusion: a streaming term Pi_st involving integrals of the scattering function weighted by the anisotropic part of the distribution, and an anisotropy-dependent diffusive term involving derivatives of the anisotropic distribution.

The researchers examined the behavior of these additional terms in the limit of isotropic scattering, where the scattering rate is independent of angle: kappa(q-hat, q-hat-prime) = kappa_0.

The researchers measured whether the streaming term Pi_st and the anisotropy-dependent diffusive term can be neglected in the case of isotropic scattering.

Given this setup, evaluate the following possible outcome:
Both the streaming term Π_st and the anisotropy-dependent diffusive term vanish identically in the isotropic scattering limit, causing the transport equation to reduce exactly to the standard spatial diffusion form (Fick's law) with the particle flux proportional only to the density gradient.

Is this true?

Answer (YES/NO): NO